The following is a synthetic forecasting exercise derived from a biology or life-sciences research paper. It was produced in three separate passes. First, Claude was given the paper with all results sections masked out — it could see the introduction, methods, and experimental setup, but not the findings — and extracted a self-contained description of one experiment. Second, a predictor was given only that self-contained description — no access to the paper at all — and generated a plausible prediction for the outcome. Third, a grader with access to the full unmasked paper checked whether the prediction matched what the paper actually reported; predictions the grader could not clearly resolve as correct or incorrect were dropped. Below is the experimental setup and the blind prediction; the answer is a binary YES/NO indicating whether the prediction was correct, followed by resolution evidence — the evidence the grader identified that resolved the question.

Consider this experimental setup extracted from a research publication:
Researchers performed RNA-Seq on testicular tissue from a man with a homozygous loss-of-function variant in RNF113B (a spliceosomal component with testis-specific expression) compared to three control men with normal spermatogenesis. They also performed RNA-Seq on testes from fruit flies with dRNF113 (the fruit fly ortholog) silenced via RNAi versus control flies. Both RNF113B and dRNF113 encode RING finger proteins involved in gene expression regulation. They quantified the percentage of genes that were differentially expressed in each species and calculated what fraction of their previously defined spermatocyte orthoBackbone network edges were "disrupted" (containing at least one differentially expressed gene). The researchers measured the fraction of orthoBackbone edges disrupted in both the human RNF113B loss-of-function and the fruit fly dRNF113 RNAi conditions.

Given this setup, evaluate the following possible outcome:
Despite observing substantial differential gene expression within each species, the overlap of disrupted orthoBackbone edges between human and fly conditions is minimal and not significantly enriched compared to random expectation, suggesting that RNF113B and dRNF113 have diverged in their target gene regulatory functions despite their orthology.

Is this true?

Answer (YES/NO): NO